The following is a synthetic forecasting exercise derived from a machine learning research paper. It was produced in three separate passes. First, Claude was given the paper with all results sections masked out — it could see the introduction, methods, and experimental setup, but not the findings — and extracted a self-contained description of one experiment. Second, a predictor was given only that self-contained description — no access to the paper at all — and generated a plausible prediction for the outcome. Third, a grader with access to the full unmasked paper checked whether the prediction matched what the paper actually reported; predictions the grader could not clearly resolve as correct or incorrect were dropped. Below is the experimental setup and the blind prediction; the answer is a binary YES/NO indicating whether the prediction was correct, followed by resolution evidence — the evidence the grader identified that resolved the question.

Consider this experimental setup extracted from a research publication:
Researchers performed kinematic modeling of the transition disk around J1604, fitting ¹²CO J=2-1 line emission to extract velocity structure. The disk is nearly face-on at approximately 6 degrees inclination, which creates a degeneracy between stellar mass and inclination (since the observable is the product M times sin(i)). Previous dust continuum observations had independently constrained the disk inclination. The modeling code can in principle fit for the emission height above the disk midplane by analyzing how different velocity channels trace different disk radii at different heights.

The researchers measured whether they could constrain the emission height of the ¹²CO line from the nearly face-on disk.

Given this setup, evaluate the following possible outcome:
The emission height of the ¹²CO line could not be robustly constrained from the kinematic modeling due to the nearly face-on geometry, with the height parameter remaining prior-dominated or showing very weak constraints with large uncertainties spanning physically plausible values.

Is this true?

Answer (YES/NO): YES